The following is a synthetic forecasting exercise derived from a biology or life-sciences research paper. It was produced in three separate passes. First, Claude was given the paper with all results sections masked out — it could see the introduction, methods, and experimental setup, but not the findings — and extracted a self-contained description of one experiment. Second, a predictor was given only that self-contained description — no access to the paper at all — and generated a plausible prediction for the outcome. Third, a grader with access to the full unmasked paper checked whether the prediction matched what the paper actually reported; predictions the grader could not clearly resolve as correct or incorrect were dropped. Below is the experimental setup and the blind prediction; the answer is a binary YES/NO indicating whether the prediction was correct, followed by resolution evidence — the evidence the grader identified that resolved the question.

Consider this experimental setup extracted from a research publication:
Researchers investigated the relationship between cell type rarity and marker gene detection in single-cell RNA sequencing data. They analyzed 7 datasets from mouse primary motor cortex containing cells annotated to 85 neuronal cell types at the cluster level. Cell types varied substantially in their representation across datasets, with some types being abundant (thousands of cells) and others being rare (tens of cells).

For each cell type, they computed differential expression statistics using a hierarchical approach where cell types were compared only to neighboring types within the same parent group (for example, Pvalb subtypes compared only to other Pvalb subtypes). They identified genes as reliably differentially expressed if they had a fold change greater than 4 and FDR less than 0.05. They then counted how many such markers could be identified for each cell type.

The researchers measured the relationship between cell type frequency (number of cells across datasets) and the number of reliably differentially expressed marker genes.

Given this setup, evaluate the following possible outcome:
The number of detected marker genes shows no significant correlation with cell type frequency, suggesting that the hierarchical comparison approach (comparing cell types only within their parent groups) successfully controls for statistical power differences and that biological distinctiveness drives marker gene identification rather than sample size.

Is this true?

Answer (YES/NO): NO